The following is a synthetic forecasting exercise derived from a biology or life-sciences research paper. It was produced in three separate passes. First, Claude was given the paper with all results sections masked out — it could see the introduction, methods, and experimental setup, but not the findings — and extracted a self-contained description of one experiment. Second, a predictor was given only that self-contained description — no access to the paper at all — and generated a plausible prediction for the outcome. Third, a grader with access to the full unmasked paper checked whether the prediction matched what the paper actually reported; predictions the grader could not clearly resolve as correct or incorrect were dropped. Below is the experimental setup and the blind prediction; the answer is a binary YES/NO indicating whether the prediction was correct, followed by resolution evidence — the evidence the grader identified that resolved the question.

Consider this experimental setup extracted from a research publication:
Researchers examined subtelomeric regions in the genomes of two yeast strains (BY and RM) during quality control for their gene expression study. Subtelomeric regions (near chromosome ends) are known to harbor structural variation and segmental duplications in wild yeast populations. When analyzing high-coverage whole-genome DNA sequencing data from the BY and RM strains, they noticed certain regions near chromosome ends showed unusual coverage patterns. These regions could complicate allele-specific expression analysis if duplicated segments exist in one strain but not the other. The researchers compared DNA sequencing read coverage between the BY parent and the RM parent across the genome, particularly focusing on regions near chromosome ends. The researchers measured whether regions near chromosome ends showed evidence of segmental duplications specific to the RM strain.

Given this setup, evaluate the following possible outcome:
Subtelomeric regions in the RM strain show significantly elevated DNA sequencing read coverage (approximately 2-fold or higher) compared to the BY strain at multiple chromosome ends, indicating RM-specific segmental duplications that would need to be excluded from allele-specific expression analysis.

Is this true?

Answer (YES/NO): YES